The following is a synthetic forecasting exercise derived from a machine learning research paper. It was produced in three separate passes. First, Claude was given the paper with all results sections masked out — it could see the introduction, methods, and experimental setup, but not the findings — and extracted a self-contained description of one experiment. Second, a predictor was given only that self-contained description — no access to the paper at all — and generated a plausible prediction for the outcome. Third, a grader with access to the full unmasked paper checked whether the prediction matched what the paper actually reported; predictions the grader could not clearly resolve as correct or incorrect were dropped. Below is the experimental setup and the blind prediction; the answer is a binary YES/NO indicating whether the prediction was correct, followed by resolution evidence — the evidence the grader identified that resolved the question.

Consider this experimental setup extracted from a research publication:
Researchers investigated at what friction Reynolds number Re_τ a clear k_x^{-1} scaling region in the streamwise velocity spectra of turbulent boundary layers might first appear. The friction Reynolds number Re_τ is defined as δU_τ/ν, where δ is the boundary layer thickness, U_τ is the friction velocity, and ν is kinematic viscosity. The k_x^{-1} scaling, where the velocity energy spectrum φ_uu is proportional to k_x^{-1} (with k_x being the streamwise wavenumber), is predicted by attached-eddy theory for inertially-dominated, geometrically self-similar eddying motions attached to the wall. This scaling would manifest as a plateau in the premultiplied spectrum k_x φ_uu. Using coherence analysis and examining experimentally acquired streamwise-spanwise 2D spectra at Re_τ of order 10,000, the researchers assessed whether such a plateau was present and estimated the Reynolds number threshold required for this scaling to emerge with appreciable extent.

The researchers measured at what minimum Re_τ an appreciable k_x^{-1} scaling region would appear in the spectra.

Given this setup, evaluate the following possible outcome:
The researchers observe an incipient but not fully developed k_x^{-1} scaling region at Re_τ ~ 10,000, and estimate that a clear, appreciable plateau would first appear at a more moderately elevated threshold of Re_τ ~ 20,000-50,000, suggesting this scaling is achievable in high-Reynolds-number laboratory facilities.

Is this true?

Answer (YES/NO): NO